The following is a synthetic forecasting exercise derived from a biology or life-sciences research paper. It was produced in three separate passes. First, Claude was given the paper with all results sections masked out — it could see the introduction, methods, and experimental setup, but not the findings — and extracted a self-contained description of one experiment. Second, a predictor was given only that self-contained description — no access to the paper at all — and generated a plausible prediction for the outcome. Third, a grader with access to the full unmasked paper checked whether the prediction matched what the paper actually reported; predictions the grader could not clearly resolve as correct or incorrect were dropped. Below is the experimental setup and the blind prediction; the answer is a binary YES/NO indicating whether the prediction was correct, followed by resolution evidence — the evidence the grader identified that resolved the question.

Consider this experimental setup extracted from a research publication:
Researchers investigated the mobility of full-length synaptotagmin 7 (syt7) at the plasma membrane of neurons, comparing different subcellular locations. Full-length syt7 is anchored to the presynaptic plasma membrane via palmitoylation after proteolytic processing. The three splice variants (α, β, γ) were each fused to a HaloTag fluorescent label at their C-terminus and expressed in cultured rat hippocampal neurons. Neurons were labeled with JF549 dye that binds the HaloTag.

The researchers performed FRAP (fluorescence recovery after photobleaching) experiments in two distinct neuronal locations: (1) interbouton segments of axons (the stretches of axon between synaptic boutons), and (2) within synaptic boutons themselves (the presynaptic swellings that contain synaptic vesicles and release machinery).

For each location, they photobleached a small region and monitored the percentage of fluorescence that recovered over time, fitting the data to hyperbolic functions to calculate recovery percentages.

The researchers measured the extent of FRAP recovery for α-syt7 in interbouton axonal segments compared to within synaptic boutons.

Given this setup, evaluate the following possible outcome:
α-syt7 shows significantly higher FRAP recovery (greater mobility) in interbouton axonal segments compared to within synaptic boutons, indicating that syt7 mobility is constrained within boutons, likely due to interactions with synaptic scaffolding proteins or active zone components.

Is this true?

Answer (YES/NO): YES